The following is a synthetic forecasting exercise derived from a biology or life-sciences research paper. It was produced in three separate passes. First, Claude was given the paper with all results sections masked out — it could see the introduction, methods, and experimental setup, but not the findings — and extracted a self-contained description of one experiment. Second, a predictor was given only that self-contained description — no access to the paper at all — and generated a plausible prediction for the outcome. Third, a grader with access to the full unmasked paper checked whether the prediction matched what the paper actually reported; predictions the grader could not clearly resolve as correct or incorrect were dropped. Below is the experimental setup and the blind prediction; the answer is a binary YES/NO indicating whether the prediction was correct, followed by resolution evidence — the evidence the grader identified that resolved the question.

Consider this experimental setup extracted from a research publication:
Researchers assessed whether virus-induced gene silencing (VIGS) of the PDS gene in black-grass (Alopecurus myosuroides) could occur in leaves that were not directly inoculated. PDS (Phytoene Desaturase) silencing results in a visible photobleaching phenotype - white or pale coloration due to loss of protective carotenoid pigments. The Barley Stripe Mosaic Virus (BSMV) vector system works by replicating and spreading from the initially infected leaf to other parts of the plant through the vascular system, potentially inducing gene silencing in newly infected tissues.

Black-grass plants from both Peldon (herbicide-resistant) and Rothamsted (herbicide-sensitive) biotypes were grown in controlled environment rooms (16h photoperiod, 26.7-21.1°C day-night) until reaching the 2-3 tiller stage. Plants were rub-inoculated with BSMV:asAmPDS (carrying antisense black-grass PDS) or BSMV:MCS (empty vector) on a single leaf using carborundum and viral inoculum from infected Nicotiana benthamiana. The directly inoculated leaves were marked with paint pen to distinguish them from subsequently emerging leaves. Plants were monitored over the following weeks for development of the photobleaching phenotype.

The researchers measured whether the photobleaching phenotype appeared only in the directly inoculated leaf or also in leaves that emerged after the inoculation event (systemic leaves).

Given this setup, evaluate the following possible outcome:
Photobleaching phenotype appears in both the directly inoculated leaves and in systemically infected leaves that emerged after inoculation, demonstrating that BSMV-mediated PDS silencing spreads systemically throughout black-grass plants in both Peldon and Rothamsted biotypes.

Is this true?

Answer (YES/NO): YES